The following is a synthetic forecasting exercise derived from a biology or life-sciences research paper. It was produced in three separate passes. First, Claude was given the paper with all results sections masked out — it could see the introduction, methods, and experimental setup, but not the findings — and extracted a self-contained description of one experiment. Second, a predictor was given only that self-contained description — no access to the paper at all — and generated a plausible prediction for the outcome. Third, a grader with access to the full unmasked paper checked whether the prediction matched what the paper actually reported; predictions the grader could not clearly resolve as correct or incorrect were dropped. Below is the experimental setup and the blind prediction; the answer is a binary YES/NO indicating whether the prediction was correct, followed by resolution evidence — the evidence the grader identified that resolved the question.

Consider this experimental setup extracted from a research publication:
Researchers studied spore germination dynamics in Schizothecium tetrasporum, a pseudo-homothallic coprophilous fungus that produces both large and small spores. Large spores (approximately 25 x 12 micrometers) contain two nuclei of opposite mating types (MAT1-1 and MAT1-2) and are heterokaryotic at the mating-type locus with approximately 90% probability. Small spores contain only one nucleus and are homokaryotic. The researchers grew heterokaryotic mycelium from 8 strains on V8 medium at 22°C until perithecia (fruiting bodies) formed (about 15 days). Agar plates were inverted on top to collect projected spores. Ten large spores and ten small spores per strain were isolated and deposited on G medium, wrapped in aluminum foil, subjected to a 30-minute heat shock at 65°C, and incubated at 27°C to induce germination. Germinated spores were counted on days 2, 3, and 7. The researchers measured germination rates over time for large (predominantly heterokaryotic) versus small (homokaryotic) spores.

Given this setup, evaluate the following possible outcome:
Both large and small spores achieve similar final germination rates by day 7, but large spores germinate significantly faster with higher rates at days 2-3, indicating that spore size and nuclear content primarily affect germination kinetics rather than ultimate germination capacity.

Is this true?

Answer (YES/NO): NO